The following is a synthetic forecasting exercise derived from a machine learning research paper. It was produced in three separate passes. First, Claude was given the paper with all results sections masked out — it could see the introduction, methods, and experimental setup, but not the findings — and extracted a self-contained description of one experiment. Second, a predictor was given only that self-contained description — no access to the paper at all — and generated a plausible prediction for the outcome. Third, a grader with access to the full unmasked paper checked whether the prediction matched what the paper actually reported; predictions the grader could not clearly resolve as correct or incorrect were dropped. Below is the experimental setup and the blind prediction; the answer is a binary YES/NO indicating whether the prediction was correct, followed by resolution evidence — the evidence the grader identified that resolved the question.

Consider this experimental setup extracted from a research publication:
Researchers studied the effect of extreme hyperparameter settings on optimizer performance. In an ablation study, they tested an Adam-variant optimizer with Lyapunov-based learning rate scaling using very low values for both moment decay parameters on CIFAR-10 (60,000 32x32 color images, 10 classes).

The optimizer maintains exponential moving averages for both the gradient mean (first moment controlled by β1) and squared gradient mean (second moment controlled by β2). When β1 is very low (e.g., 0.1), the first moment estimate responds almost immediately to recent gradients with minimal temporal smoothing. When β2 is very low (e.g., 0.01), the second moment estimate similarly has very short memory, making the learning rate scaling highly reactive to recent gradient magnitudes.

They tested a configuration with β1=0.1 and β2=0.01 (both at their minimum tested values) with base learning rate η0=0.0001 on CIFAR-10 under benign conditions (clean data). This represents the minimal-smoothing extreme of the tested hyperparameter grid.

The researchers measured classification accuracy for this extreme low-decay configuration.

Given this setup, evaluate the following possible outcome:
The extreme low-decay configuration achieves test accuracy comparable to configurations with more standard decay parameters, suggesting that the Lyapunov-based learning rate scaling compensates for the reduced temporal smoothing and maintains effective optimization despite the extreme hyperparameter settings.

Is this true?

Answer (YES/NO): NO